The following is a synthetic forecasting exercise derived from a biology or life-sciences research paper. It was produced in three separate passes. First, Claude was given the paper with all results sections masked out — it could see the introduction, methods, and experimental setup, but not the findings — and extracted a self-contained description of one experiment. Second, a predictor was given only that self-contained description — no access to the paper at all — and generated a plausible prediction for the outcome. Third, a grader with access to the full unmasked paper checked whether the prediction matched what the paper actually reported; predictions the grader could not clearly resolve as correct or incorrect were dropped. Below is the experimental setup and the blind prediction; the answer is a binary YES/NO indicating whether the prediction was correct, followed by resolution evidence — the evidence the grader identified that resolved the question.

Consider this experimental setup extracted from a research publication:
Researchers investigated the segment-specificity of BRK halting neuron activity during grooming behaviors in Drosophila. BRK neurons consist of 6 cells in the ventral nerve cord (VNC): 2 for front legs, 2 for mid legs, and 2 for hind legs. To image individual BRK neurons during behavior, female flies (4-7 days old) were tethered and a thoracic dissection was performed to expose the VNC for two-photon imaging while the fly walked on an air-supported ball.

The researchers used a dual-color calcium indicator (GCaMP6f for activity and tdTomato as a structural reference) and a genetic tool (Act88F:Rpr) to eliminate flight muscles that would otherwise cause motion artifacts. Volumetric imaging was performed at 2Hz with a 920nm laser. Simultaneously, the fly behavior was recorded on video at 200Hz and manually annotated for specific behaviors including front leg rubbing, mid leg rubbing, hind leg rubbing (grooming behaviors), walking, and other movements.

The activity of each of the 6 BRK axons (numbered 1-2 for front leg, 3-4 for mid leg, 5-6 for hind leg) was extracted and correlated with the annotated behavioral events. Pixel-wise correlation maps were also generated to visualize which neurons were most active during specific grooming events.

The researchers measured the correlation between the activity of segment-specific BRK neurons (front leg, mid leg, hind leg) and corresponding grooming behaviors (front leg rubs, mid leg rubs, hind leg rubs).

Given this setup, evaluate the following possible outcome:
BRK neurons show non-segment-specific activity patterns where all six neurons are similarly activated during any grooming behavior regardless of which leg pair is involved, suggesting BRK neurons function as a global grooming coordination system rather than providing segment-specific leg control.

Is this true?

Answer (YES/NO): NO